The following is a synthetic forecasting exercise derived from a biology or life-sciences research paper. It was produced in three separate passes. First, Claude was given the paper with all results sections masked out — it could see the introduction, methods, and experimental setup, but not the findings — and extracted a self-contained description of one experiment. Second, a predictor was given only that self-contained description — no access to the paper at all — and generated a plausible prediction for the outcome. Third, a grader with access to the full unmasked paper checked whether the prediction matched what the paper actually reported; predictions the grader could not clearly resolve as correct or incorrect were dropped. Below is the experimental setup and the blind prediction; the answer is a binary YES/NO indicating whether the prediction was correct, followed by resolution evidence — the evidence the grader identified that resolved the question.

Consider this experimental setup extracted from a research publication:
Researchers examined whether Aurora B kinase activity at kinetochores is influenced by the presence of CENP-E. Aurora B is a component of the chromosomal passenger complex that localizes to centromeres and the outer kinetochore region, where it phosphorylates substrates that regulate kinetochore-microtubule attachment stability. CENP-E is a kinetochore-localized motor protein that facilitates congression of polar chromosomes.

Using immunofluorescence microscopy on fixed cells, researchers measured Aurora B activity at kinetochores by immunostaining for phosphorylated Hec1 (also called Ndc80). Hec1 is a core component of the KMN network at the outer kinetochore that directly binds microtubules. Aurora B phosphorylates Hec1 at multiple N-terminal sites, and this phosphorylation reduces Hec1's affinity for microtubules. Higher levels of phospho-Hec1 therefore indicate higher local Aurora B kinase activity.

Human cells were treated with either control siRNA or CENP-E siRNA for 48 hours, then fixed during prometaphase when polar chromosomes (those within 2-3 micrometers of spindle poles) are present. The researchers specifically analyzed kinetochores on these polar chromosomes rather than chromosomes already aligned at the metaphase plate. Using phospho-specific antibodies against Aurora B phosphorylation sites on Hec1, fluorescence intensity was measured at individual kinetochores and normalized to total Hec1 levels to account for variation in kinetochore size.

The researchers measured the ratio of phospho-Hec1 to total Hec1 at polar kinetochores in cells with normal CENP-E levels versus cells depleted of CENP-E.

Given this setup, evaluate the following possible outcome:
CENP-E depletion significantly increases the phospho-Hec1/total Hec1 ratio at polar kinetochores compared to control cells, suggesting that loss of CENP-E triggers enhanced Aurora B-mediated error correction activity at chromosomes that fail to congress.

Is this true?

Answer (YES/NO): NO